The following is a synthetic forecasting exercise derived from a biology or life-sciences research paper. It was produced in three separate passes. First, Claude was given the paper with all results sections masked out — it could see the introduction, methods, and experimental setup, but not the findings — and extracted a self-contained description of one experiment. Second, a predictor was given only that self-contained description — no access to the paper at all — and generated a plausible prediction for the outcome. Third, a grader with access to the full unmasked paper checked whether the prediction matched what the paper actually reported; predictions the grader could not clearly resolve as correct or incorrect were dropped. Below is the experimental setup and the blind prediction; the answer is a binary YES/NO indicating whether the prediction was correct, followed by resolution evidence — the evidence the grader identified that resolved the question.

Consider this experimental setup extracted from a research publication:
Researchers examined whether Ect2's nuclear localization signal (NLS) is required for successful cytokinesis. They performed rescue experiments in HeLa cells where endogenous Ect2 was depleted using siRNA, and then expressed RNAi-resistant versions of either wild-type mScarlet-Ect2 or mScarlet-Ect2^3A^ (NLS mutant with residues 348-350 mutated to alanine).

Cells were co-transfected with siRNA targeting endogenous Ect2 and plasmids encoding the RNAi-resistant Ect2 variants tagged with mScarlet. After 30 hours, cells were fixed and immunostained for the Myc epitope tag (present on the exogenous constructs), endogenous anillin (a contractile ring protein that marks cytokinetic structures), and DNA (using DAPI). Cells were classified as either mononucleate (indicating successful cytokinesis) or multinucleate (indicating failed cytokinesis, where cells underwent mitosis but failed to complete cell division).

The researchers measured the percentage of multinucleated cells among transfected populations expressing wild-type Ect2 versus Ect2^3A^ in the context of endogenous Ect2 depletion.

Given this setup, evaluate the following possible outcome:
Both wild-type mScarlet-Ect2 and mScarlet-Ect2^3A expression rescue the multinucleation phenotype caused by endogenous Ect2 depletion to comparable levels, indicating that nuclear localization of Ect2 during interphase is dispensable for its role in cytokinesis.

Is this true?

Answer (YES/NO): NO